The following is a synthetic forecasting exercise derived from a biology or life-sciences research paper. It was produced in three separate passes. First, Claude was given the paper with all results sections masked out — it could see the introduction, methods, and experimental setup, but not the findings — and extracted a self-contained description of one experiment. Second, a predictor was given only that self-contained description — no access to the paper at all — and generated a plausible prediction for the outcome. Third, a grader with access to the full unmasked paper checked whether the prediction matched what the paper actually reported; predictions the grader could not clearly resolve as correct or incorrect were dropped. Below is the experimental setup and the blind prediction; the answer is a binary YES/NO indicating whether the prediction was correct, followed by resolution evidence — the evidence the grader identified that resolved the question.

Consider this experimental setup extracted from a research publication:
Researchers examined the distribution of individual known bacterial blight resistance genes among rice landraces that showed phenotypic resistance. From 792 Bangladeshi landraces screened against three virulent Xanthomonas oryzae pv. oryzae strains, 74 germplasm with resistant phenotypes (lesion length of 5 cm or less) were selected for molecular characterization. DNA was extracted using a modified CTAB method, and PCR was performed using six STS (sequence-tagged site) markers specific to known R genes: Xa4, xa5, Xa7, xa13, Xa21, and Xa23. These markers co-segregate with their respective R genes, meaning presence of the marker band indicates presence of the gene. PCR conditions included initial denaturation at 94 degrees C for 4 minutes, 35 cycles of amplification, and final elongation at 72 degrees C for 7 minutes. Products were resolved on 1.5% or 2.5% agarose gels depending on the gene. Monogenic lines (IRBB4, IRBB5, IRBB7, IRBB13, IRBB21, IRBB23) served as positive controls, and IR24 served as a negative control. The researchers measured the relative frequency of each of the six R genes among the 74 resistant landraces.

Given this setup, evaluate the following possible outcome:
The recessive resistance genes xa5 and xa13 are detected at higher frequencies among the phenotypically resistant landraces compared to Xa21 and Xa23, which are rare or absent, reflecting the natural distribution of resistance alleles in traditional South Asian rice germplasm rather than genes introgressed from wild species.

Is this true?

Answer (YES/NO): NO